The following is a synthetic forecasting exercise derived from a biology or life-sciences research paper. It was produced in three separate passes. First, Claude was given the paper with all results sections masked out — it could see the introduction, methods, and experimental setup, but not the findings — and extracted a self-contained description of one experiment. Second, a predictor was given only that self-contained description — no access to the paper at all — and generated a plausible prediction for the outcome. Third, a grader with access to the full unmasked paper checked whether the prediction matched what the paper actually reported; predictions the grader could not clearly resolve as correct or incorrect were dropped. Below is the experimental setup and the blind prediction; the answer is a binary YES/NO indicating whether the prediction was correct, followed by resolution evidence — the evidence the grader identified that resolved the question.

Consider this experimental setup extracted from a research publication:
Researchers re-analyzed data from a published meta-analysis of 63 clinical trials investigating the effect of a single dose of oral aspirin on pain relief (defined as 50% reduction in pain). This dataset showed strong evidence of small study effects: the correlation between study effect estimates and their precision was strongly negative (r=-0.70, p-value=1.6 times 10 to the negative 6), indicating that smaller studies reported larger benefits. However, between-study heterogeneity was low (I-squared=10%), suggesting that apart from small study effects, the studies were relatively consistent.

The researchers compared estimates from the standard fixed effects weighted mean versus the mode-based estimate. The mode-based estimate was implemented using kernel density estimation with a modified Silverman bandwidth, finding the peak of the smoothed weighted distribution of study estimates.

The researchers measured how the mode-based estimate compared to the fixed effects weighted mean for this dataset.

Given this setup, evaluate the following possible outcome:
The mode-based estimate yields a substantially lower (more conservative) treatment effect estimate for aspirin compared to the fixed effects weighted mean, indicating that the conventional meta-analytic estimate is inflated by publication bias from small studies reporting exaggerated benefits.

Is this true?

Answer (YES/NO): YES